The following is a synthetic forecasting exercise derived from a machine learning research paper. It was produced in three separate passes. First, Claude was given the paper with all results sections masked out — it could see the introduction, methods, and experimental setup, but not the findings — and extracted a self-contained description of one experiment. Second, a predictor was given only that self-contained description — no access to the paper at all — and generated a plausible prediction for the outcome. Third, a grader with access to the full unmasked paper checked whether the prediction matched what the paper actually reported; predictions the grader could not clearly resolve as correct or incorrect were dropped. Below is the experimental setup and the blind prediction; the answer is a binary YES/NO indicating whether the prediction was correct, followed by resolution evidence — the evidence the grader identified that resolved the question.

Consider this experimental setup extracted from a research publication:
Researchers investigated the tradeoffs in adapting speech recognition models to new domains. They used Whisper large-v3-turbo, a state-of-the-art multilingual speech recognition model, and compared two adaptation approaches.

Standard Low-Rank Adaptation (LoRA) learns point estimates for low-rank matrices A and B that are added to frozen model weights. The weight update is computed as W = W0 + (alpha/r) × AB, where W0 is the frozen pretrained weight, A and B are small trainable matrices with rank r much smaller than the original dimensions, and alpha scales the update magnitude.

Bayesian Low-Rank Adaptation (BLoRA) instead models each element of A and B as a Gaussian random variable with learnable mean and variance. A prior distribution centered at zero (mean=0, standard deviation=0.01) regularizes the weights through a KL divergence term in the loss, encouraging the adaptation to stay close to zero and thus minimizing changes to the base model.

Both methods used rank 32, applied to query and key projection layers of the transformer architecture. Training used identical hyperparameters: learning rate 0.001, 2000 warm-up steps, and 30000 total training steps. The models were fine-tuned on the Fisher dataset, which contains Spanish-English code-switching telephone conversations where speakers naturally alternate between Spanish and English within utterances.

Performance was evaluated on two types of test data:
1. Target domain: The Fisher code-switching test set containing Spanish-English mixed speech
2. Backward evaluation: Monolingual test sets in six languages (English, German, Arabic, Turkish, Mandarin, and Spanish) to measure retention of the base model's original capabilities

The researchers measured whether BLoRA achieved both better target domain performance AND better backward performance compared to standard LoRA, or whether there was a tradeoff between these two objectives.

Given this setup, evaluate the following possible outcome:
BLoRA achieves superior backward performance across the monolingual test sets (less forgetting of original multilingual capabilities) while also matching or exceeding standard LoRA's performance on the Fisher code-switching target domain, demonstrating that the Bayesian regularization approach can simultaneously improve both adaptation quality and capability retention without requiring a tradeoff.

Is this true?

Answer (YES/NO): NO